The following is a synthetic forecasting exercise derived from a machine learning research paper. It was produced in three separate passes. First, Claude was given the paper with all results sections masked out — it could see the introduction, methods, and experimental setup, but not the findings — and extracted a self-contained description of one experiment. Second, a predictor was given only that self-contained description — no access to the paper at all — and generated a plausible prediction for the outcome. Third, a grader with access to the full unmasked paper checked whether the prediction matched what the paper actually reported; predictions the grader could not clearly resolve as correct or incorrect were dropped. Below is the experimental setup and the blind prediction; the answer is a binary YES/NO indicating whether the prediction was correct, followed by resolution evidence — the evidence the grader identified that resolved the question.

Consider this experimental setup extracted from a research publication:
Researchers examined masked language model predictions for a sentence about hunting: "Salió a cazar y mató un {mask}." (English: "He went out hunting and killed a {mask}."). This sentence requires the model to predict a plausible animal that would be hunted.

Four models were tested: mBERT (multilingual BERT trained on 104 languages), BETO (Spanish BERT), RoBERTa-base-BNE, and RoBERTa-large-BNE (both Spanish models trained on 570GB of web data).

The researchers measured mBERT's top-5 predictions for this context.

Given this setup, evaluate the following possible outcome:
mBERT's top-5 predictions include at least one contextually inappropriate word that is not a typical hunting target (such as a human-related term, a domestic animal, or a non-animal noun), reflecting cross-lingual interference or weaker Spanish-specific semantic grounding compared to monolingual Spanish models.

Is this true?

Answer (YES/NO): YES